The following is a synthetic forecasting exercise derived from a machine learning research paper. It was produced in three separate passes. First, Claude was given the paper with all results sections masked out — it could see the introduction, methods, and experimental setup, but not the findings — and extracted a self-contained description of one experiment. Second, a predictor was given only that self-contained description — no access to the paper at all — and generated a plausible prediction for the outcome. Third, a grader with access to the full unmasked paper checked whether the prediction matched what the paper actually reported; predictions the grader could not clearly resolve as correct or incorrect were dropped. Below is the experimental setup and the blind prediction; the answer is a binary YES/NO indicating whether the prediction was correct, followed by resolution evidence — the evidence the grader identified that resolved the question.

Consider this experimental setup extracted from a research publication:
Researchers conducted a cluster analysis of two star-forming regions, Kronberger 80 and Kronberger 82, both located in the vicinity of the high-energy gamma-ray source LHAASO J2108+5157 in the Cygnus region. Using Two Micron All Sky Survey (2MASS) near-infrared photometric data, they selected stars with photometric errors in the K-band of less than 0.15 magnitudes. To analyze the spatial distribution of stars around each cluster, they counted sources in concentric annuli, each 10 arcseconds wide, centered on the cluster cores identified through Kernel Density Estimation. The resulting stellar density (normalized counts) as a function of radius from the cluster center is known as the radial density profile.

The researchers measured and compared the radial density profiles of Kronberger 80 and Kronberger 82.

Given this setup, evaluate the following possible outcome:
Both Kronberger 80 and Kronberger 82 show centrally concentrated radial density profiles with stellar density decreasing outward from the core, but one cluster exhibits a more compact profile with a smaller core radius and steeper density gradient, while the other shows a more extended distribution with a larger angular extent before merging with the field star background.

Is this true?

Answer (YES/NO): YES